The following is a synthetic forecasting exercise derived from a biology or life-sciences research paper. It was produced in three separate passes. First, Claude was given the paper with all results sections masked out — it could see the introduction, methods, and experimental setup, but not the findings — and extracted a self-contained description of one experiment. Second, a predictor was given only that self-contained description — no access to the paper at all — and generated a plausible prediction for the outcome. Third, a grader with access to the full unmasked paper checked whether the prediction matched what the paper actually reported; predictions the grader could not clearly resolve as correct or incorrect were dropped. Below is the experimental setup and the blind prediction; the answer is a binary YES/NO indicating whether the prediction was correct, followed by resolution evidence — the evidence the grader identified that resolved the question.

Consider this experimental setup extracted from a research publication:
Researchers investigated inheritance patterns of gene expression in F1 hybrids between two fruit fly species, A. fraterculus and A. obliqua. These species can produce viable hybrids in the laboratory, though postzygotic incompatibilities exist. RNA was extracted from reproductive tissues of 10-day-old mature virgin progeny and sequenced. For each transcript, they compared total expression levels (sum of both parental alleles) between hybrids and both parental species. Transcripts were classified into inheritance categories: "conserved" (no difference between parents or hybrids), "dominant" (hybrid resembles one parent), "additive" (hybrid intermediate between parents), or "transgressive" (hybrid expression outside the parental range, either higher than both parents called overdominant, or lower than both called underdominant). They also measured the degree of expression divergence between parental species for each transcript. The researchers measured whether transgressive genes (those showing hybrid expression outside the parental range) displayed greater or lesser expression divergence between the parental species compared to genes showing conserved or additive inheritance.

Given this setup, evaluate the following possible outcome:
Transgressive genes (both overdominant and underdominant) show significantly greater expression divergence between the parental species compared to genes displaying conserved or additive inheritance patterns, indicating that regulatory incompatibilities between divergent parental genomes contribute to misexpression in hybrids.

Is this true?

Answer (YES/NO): NO